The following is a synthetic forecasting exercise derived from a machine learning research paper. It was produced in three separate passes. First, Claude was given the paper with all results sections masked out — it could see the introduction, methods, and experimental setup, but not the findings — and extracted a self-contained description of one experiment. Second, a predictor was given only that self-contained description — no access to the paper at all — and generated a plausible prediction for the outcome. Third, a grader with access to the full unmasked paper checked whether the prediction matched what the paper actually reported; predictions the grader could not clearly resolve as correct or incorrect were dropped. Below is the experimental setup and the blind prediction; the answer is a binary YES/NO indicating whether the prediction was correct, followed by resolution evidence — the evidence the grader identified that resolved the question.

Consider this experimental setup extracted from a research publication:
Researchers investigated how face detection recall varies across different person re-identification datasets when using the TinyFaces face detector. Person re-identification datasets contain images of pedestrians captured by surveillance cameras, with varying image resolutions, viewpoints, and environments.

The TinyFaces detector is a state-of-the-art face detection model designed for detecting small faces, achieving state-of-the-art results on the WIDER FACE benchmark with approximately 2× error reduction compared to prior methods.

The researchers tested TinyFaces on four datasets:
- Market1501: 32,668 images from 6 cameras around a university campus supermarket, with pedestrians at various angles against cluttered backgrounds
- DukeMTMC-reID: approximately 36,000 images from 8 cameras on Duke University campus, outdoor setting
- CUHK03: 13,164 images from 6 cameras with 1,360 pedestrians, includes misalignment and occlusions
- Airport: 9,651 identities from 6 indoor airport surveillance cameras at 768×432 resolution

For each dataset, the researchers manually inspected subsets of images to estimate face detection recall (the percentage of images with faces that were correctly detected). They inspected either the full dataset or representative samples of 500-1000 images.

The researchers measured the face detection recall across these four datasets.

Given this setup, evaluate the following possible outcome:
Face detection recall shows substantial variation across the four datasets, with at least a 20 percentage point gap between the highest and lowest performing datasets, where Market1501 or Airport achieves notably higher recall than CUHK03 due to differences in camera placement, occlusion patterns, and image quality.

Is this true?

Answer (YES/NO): NO